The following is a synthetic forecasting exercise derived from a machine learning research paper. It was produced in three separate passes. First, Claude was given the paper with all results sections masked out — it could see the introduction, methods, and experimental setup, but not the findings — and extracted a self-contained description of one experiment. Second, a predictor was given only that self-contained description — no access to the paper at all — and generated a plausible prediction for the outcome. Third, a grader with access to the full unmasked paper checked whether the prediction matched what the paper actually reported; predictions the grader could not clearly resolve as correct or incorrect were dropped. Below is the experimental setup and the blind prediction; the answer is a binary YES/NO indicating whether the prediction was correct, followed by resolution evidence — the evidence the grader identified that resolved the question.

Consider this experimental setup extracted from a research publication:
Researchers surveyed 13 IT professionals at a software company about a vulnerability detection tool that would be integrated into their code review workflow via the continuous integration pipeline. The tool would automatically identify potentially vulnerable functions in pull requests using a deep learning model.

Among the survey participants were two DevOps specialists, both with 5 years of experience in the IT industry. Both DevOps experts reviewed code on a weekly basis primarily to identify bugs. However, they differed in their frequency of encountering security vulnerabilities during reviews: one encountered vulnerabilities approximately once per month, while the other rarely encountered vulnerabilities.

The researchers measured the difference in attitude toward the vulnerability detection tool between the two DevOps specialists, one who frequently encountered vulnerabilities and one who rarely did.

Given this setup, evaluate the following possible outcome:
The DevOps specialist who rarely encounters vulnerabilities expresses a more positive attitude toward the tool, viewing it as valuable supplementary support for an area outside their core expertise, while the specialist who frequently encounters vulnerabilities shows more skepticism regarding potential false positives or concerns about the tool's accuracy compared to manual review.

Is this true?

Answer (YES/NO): NO